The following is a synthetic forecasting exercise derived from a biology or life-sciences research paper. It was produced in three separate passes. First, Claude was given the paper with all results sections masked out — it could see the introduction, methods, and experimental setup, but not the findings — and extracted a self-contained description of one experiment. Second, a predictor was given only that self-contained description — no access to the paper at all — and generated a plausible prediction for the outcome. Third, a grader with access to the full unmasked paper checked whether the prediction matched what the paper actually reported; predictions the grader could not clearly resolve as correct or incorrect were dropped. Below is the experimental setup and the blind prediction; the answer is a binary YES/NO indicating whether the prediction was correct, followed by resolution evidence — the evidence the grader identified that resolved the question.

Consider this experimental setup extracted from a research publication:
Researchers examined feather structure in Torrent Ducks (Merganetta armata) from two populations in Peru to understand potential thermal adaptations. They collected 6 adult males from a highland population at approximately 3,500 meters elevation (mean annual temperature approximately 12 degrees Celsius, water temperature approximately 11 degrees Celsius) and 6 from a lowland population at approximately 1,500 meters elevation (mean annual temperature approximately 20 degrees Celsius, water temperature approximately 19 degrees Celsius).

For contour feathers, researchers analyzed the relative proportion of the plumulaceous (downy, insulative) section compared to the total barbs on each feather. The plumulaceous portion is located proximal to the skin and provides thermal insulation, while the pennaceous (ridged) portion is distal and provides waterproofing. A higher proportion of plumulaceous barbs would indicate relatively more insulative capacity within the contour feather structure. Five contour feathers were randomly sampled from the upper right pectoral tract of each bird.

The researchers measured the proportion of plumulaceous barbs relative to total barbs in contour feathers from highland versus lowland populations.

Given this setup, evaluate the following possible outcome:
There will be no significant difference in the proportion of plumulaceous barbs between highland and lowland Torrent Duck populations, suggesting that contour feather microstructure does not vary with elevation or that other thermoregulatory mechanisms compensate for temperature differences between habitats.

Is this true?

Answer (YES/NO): YES